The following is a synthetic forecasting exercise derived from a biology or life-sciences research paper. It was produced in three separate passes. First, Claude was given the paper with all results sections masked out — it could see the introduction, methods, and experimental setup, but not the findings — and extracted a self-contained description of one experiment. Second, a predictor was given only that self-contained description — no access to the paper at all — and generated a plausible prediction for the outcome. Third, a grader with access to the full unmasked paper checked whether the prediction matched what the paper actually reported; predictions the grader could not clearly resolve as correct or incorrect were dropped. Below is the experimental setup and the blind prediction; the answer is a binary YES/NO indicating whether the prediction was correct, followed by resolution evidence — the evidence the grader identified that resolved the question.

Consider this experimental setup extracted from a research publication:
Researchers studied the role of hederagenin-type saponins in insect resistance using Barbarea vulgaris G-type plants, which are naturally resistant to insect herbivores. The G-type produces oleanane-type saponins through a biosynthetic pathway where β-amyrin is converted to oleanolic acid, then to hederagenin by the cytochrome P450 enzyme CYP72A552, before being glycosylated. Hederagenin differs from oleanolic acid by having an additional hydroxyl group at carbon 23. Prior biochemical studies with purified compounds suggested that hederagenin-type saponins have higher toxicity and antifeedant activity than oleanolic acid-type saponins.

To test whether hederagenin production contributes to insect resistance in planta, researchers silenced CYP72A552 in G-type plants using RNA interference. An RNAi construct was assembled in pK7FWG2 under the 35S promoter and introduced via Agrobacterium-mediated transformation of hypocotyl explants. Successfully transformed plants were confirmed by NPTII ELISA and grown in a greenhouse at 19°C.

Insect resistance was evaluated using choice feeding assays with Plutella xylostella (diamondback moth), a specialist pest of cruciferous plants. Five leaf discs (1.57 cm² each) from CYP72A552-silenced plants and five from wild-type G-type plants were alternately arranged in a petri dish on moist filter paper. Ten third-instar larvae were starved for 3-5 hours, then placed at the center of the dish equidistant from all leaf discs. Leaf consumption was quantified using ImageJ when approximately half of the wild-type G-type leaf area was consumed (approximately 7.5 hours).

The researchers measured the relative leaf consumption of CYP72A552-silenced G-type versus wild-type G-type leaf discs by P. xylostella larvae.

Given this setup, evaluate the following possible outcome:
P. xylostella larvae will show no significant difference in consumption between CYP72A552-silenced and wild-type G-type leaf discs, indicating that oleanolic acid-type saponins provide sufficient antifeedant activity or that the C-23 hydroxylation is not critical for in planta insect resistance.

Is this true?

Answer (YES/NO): YES